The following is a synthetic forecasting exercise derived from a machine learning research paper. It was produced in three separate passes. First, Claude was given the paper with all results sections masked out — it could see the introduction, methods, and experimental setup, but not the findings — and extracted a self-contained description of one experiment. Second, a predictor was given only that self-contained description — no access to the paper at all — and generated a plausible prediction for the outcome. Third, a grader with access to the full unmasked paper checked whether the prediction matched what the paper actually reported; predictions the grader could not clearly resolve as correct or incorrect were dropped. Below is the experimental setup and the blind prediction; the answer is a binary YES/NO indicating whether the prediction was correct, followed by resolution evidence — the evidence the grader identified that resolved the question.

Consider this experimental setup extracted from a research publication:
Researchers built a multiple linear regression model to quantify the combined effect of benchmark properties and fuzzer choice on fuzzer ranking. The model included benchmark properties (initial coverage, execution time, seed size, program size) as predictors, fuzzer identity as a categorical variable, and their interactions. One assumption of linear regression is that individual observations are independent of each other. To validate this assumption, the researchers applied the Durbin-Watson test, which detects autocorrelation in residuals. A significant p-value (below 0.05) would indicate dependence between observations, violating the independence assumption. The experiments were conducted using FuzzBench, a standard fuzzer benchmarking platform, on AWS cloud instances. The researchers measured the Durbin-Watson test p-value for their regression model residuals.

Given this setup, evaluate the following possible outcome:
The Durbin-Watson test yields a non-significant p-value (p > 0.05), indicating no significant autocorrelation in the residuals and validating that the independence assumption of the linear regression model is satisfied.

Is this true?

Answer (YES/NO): YES